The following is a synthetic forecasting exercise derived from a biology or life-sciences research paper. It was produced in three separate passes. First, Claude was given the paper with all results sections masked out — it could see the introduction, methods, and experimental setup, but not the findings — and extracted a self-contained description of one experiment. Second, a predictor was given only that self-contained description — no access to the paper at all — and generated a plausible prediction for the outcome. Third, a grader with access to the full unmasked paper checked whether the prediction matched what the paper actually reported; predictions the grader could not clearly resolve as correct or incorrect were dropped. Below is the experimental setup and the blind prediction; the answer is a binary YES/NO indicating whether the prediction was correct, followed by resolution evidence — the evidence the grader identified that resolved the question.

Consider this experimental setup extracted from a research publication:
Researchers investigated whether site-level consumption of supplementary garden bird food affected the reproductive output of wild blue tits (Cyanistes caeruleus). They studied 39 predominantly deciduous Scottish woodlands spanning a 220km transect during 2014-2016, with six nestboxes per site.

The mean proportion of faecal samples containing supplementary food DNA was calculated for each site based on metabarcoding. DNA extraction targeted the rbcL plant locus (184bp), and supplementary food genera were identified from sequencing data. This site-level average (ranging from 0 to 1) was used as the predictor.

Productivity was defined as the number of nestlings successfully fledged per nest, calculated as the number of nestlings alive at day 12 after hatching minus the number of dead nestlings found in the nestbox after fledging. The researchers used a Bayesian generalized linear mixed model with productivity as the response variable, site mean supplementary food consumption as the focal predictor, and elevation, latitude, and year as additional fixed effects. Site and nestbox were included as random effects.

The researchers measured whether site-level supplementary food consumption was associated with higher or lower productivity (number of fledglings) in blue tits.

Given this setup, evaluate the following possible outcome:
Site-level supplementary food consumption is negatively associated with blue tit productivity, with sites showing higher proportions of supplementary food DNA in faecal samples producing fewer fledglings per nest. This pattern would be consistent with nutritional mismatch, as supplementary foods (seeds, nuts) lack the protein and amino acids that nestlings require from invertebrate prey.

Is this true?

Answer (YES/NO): NO